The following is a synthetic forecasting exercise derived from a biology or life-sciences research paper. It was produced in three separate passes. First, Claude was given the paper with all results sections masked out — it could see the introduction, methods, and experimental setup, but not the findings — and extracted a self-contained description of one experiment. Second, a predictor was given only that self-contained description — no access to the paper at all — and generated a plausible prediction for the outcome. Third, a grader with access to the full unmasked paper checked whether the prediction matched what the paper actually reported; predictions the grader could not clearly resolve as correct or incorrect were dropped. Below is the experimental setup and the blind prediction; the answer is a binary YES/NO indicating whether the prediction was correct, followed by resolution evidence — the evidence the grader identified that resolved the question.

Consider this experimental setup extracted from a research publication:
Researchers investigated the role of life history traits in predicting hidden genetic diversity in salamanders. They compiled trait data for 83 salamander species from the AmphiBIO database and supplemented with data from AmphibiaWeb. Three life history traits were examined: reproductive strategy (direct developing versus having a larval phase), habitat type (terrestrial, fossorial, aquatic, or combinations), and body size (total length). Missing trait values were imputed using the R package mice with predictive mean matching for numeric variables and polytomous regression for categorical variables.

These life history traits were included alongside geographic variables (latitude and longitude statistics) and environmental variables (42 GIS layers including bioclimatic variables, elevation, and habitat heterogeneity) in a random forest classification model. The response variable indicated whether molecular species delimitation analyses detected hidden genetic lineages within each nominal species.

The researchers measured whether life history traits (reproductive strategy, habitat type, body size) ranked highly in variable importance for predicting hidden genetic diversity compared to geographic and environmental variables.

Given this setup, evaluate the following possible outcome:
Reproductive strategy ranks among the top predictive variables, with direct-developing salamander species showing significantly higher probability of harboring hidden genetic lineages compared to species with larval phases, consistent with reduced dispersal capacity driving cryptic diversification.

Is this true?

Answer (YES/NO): NO